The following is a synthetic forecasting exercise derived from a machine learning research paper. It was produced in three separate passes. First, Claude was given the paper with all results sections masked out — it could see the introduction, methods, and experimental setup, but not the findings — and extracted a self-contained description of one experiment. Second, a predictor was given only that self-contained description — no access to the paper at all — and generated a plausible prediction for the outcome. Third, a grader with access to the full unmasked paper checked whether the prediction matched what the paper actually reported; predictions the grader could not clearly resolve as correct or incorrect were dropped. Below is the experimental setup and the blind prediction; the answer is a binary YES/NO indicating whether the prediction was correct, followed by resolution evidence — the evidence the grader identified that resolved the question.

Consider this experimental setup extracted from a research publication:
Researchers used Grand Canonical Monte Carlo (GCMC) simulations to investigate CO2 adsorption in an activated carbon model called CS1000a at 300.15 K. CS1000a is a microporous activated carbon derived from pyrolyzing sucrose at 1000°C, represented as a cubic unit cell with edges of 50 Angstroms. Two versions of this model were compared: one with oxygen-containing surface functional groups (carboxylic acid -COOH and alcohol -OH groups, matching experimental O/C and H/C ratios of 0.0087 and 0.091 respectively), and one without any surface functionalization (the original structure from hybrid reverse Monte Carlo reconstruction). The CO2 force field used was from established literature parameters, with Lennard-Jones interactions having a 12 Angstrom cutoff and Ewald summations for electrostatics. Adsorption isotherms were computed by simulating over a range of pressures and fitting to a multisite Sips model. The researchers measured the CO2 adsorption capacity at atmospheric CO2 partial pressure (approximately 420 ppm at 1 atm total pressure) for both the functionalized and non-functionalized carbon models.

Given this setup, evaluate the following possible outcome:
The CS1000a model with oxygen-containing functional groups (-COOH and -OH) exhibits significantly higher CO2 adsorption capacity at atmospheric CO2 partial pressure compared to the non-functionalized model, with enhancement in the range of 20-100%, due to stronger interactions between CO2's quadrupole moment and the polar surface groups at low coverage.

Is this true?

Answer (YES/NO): NO